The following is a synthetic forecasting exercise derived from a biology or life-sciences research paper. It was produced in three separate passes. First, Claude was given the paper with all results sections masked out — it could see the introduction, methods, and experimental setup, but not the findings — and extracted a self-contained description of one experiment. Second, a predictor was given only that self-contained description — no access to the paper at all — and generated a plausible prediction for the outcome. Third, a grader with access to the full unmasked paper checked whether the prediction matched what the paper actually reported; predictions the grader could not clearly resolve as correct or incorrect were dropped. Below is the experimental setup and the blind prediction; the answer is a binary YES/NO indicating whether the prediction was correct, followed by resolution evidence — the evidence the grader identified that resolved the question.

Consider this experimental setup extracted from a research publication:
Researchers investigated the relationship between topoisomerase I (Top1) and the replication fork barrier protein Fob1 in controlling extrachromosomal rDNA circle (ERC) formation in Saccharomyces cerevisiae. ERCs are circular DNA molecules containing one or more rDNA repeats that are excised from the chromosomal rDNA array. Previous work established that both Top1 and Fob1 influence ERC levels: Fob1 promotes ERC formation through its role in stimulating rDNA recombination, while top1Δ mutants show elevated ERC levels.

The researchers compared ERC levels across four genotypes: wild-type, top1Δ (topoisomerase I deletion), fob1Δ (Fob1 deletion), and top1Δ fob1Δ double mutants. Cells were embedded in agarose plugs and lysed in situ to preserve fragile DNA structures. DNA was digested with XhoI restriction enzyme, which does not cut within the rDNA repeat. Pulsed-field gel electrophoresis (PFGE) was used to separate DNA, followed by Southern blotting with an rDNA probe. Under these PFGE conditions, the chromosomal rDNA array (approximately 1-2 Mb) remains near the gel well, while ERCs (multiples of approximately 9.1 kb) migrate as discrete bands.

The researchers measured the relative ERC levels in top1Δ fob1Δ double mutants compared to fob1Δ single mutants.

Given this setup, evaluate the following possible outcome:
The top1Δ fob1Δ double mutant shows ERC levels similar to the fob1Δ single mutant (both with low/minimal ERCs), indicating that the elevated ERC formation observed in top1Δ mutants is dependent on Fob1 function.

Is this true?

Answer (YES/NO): NO